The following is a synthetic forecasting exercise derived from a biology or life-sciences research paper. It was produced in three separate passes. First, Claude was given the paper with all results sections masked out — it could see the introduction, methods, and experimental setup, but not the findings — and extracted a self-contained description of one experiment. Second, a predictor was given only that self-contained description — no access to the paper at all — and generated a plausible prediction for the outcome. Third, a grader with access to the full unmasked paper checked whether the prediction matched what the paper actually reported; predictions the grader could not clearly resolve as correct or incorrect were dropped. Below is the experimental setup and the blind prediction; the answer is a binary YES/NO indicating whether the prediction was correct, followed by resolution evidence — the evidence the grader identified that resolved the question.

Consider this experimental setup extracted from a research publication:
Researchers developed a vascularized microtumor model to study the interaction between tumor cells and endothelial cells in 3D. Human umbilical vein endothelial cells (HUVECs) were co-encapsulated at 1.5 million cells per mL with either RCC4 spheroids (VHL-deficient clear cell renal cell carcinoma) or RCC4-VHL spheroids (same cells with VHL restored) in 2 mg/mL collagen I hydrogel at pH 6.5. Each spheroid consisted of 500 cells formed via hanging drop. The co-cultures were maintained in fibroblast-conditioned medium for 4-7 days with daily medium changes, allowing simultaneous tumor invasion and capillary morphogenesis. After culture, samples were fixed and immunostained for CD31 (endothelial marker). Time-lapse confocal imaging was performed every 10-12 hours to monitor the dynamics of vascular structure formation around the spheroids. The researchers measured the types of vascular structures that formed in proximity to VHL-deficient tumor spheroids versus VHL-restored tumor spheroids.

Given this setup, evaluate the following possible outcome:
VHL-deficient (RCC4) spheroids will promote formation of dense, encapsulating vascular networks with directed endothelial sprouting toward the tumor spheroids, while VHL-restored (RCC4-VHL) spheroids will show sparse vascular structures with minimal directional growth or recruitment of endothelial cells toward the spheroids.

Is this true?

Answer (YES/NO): NO